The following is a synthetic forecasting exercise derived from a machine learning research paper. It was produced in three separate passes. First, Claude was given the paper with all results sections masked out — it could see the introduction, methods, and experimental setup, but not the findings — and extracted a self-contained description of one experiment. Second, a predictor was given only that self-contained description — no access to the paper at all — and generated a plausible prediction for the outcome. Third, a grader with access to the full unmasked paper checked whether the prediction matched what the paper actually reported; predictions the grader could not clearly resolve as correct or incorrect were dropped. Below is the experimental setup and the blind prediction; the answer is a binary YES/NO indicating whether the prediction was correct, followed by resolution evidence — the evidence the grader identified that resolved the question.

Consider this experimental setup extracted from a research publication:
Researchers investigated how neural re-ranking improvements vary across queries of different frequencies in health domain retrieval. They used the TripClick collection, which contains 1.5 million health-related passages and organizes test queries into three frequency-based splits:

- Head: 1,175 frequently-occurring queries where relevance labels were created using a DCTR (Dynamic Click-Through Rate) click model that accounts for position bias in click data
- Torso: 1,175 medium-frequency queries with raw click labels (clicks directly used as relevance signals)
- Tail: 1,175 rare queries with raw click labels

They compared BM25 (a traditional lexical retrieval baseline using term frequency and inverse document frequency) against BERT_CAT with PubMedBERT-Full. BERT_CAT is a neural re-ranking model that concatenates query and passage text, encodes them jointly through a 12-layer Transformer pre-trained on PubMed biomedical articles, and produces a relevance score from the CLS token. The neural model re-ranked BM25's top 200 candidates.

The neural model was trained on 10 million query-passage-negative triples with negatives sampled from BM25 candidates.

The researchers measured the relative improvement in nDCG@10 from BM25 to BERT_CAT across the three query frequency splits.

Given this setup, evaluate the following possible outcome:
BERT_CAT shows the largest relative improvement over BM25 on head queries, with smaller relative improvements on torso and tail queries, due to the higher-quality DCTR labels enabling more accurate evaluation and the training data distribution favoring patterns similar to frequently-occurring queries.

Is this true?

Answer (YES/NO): YES